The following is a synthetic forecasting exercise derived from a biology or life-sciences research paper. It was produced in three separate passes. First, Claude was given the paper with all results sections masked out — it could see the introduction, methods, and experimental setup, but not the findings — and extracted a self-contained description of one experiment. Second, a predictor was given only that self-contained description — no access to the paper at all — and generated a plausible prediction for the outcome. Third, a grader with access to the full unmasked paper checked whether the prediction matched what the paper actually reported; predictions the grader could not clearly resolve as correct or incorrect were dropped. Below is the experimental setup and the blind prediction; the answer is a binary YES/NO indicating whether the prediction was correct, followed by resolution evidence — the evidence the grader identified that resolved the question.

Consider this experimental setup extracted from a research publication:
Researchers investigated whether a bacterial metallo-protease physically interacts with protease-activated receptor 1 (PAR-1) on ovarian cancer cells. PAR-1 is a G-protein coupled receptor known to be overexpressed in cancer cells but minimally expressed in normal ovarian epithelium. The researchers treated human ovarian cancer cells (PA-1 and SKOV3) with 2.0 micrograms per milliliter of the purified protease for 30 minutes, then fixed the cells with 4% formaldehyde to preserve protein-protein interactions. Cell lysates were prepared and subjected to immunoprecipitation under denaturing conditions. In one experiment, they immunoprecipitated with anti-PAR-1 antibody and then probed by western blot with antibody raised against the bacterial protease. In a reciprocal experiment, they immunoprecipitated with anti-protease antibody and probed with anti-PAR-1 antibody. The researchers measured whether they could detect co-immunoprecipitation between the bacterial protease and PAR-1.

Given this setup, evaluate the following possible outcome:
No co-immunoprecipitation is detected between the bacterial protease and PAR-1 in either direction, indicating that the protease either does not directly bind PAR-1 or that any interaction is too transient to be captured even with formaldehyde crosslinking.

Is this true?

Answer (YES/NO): NO